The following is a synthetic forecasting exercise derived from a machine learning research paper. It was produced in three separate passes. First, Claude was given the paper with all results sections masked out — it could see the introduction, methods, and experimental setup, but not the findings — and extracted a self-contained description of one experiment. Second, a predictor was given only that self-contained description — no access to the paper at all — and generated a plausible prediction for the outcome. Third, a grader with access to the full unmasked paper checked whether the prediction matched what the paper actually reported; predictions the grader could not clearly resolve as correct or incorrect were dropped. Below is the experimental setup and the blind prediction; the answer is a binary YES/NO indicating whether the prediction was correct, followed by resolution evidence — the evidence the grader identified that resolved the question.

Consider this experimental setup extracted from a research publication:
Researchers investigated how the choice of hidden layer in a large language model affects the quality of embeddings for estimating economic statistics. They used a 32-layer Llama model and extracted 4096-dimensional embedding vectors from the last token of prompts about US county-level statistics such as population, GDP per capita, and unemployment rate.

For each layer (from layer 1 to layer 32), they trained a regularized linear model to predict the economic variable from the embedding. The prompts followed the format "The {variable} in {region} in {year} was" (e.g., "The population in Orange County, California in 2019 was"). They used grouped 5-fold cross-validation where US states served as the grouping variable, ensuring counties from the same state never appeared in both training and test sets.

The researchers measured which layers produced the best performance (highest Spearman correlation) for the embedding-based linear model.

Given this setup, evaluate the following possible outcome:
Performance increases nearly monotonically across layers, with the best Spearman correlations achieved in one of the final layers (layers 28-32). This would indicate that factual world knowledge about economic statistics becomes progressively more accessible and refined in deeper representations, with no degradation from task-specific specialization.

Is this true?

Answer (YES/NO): NO